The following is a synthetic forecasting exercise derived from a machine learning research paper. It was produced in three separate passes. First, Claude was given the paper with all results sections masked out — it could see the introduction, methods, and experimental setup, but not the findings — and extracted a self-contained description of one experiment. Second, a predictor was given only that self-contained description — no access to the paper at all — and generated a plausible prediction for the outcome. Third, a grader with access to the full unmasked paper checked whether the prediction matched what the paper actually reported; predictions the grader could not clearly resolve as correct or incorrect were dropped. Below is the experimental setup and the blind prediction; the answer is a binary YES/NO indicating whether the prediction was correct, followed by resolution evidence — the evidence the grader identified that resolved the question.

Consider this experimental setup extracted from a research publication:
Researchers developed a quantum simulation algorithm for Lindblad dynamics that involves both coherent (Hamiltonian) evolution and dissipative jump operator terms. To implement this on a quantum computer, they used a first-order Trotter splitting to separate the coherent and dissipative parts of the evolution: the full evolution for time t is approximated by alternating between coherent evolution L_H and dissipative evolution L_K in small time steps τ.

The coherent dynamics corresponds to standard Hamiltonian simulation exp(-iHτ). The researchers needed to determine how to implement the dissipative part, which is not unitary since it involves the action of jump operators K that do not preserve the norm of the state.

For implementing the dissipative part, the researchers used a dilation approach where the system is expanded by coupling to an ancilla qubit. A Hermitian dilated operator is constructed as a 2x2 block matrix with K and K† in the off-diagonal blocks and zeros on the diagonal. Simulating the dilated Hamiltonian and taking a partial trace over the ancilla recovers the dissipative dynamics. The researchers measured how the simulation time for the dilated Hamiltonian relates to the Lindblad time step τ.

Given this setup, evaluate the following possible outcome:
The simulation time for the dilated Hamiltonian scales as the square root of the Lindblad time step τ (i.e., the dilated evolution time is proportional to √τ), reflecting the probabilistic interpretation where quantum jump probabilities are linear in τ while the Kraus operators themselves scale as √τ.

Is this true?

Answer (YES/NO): YES